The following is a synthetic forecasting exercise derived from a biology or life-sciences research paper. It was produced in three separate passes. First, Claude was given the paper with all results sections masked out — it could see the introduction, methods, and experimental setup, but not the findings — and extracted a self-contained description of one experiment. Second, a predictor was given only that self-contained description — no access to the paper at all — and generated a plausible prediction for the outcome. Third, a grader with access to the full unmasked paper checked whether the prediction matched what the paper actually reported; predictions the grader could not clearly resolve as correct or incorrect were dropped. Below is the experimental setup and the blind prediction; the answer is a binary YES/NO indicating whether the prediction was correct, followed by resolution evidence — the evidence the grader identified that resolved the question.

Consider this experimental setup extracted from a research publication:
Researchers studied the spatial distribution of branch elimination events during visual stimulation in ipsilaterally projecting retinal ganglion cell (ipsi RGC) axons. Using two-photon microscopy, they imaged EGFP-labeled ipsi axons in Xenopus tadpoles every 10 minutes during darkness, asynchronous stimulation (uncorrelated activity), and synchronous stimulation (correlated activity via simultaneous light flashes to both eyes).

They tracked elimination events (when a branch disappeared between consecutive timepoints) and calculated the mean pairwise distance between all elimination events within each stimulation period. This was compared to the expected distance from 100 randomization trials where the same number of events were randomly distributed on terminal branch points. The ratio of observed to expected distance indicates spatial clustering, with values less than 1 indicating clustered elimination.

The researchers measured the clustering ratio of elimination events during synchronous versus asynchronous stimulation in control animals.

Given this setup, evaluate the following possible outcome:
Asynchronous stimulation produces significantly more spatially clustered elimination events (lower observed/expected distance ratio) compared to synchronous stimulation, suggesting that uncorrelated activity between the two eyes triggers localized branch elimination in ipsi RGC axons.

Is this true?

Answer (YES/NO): NO